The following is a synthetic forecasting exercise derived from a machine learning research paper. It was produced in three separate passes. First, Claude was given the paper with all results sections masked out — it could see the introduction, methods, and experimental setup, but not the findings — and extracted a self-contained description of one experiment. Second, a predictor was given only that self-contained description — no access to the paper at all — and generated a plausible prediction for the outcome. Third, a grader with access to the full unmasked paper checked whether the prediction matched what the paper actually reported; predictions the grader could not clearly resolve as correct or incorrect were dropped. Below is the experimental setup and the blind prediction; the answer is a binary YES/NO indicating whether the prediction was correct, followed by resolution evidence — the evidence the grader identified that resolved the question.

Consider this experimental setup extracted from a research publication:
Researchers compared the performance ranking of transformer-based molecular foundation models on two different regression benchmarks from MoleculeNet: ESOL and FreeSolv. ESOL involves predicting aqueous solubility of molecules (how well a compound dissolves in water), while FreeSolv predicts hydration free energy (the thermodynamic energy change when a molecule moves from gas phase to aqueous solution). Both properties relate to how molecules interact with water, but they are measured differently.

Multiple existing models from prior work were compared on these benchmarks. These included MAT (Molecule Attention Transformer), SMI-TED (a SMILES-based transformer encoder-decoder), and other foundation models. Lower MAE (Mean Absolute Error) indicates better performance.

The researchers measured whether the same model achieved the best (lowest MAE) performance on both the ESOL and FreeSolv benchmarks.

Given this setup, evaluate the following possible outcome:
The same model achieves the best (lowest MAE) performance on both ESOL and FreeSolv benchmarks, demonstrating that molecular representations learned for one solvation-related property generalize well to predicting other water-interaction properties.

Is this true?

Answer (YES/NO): NO